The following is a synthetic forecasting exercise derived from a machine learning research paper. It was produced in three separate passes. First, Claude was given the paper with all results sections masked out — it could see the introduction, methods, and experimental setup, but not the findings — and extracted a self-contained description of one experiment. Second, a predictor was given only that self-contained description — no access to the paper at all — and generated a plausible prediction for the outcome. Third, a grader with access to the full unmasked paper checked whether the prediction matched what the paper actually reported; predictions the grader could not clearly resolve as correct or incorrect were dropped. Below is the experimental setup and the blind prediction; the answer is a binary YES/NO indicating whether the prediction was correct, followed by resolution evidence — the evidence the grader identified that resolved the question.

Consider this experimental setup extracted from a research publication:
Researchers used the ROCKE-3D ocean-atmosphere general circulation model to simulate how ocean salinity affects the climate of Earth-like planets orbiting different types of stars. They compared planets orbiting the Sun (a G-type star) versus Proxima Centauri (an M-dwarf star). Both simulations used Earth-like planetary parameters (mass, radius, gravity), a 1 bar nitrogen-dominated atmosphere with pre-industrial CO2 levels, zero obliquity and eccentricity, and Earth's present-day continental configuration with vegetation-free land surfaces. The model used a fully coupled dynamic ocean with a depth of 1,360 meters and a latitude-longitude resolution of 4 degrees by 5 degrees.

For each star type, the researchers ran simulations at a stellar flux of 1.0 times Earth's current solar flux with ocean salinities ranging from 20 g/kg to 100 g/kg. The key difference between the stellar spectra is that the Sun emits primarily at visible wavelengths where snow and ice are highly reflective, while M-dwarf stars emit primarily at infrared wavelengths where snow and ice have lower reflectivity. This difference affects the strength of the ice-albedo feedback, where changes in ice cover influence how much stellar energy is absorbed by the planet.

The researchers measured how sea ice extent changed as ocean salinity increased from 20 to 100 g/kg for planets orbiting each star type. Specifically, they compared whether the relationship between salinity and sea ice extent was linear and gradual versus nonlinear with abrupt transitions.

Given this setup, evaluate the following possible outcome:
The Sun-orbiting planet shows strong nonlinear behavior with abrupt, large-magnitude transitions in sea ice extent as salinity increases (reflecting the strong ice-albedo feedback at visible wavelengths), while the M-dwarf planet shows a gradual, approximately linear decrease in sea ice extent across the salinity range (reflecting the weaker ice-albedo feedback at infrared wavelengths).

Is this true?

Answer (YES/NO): YES